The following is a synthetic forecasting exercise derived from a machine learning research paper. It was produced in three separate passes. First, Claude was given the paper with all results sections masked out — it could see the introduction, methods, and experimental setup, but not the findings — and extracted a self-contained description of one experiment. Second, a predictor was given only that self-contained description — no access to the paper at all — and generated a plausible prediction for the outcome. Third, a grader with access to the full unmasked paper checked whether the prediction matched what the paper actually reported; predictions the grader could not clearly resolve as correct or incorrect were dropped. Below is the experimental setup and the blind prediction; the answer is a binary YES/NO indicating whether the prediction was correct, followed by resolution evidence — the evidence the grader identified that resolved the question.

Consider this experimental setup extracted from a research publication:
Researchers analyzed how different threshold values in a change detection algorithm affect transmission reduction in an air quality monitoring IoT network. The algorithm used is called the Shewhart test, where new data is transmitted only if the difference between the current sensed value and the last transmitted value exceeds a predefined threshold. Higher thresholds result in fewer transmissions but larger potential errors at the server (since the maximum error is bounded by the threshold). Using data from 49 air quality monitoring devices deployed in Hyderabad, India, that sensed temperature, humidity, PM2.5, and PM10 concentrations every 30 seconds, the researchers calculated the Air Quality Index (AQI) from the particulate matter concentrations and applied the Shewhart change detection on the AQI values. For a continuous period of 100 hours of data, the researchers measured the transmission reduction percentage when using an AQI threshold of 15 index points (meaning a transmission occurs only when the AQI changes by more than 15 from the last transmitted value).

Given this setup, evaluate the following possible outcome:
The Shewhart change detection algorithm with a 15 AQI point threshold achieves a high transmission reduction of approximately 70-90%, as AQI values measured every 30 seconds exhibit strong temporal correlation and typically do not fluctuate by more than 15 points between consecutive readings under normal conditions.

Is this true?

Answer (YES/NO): NO